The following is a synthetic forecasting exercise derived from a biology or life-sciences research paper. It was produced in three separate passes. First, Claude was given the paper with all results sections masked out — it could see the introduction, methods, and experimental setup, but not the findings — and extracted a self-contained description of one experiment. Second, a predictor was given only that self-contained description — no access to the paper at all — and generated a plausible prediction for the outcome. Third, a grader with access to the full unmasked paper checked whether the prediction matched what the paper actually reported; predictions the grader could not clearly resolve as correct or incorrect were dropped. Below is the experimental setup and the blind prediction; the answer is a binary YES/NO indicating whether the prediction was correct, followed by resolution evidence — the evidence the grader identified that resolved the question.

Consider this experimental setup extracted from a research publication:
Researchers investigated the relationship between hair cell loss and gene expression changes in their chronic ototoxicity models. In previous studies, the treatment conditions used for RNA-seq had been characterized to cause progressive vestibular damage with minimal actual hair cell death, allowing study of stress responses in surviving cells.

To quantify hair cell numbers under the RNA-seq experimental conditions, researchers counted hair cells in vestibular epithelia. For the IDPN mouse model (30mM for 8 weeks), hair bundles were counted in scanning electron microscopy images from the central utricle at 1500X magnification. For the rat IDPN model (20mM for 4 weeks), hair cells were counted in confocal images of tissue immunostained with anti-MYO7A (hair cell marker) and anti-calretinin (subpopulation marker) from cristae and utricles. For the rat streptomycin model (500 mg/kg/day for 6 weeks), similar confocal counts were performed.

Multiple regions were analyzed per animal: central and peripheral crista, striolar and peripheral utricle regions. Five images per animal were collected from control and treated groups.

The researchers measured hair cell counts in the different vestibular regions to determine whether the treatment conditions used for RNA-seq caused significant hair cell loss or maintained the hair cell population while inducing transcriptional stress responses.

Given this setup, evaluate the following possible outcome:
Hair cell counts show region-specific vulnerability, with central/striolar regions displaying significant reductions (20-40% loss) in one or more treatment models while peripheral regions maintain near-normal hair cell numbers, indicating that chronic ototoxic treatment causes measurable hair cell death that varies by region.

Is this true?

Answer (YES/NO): YES